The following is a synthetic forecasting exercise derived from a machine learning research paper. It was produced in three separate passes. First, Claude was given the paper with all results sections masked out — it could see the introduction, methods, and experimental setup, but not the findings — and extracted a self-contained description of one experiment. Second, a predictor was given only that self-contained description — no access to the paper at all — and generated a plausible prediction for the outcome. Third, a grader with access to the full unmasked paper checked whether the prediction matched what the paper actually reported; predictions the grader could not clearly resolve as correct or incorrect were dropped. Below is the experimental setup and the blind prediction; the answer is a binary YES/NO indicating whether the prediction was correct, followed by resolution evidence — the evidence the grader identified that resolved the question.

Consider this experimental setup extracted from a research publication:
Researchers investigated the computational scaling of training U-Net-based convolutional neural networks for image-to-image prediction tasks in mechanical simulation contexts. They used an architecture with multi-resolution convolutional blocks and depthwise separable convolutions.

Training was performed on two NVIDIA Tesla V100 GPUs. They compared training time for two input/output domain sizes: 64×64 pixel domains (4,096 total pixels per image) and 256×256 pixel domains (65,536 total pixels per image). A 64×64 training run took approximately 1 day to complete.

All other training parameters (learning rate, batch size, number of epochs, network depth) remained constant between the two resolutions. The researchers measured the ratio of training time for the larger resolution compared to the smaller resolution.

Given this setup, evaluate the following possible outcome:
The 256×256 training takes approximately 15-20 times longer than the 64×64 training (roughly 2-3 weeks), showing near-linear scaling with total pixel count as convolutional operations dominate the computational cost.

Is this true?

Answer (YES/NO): NO